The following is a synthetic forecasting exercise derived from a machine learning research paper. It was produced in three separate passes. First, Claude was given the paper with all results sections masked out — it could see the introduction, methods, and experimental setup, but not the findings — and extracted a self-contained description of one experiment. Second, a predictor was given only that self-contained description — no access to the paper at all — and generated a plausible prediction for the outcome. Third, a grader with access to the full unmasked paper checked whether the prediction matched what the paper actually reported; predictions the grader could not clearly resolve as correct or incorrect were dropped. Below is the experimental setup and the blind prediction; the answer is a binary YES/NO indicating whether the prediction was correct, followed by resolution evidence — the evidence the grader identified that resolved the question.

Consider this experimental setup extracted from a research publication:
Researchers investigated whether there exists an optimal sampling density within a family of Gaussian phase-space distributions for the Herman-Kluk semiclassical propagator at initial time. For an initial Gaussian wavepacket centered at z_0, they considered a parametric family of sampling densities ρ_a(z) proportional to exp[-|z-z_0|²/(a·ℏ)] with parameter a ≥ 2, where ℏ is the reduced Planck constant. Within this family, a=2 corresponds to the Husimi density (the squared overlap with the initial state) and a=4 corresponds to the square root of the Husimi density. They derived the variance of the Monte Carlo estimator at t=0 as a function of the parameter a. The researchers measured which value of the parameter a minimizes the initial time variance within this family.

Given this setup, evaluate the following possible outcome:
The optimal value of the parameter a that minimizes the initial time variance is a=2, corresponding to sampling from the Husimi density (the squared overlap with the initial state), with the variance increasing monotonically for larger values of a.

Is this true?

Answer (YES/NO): NO